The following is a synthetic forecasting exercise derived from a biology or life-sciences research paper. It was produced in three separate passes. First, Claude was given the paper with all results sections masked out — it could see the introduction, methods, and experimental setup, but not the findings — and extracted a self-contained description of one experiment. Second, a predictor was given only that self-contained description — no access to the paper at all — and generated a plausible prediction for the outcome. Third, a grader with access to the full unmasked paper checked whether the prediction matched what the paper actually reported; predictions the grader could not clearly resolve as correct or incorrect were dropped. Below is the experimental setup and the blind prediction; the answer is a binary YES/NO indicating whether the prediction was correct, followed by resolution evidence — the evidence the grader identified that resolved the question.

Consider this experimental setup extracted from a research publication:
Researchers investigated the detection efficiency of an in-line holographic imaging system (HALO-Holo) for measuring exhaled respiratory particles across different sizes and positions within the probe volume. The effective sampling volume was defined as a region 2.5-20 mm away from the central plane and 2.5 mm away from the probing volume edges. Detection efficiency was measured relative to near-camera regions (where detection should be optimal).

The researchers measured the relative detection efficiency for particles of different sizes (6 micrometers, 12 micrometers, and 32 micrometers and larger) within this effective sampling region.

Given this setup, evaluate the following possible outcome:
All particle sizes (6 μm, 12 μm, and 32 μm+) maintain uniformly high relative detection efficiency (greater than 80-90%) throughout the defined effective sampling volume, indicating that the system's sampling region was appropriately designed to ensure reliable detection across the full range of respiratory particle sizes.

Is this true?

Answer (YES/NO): NO